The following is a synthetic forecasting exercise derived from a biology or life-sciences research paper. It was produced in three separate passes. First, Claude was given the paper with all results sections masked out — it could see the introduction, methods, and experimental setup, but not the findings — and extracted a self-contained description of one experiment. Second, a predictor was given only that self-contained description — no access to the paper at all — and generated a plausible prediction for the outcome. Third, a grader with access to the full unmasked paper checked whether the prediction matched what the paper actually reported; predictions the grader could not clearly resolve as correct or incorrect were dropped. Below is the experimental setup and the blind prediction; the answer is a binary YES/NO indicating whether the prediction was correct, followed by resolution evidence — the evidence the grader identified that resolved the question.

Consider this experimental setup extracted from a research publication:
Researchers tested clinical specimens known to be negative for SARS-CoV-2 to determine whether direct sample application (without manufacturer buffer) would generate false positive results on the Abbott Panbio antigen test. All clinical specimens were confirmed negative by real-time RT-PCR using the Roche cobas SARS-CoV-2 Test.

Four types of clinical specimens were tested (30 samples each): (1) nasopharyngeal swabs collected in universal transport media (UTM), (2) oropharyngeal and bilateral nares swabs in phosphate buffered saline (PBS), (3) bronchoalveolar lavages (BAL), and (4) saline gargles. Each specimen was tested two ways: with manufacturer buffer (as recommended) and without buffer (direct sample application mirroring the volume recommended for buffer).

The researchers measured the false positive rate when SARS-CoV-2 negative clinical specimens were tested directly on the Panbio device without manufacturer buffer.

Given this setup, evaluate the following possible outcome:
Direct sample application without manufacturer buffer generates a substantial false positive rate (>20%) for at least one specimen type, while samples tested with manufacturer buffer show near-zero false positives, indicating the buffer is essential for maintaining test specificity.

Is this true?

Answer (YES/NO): YES